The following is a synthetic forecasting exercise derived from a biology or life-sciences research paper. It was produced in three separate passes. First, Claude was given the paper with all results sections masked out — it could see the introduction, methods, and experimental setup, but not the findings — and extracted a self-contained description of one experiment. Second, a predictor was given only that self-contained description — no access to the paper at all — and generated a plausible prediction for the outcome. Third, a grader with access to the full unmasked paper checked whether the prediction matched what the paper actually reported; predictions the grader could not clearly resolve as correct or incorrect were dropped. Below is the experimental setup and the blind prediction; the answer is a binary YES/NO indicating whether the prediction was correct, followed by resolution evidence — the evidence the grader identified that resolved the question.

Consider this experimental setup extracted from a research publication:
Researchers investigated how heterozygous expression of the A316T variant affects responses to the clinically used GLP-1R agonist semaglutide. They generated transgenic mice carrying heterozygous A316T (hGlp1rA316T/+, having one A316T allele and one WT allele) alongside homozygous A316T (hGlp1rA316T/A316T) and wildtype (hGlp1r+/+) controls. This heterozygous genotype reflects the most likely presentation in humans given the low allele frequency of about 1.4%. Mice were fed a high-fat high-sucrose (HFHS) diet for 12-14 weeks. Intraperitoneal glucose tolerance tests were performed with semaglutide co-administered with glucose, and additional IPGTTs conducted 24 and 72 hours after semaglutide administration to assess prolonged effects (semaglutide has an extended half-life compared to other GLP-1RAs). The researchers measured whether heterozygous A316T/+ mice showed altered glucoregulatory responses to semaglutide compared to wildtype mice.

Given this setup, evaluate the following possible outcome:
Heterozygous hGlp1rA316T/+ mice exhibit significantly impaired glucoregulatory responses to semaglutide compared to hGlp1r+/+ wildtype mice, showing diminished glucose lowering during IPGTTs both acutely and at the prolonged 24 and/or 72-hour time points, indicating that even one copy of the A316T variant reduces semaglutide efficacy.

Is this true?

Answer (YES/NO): YES